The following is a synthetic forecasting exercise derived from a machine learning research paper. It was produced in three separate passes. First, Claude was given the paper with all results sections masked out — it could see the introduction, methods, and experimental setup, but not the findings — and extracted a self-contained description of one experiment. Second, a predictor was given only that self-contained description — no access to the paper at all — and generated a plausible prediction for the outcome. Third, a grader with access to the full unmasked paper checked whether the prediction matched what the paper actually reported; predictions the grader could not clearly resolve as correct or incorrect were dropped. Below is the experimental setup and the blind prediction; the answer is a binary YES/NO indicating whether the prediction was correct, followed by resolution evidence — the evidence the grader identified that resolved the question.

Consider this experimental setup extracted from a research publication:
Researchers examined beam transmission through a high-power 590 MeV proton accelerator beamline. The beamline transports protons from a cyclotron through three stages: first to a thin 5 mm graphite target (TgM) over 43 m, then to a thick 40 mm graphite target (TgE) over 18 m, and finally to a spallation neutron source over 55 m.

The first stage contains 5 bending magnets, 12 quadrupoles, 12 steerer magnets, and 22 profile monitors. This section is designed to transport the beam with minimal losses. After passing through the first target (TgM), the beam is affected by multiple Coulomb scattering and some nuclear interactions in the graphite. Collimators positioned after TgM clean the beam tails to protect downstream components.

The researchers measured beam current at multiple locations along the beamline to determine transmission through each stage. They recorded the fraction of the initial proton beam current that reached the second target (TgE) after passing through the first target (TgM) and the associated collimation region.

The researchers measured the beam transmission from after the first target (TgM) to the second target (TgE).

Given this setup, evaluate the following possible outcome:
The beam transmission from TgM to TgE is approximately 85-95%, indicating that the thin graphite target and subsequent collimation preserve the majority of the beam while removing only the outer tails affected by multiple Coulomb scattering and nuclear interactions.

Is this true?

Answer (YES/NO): NO